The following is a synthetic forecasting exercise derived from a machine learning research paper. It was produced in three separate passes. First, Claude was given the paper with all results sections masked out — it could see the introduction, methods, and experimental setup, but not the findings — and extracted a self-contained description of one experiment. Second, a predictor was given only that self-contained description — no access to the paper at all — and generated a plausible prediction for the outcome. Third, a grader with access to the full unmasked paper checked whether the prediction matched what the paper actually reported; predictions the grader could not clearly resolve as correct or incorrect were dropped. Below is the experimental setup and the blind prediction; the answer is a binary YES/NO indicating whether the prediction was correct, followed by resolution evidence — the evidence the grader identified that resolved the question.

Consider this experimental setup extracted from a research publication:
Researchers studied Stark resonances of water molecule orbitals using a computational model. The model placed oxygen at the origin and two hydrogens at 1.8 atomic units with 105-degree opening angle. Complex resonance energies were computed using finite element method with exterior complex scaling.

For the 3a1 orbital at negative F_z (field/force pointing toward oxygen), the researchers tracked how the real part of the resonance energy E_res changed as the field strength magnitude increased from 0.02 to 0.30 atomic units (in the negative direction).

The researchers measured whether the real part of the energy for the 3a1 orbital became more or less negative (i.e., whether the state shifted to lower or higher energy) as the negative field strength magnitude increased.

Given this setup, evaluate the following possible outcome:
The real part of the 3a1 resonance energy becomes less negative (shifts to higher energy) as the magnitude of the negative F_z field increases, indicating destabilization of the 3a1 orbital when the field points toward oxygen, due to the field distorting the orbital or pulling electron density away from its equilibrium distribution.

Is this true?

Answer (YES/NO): NO